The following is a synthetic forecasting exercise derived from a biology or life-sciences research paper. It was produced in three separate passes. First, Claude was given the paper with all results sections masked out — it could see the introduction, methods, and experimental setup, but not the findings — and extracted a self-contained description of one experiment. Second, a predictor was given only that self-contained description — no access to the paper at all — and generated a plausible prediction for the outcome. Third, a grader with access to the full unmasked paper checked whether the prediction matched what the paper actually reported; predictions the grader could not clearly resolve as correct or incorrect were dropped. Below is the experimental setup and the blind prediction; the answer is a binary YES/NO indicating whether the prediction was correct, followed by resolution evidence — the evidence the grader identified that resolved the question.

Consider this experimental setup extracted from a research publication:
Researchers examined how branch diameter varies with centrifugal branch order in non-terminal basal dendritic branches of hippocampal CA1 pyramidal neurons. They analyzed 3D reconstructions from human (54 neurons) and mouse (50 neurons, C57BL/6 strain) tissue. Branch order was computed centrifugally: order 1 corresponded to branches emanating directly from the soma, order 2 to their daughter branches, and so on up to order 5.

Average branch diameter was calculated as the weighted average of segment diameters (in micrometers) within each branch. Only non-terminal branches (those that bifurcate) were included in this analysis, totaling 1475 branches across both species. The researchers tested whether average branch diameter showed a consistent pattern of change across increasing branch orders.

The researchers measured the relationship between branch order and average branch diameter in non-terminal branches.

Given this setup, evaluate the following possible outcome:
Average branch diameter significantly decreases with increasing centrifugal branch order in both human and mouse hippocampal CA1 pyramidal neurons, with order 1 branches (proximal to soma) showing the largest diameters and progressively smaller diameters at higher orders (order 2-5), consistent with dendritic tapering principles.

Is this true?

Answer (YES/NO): YES